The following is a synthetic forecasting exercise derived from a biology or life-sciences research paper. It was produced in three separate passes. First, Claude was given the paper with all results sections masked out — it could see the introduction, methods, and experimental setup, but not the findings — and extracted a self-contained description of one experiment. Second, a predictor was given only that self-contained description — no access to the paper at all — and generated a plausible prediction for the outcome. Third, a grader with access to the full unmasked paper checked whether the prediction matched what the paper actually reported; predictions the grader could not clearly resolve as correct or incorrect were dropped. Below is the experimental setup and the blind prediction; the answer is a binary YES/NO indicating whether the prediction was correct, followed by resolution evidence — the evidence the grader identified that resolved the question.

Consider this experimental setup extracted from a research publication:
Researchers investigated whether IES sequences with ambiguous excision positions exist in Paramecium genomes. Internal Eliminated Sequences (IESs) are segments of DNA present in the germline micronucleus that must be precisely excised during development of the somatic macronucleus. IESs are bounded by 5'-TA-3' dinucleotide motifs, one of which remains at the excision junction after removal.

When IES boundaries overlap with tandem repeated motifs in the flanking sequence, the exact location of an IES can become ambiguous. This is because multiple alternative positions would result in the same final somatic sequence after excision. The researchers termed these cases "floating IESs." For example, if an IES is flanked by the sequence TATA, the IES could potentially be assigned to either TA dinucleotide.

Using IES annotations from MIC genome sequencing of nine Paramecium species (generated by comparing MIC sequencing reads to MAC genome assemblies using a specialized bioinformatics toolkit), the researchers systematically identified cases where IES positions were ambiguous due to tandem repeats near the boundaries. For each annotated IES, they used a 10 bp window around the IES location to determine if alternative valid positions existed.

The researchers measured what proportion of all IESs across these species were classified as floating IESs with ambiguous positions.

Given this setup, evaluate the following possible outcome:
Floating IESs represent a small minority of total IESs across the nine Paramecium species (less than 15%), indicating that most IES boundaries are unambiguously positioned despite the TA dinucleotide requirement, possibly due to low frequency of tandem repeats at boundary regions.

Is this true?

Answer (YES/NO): YES